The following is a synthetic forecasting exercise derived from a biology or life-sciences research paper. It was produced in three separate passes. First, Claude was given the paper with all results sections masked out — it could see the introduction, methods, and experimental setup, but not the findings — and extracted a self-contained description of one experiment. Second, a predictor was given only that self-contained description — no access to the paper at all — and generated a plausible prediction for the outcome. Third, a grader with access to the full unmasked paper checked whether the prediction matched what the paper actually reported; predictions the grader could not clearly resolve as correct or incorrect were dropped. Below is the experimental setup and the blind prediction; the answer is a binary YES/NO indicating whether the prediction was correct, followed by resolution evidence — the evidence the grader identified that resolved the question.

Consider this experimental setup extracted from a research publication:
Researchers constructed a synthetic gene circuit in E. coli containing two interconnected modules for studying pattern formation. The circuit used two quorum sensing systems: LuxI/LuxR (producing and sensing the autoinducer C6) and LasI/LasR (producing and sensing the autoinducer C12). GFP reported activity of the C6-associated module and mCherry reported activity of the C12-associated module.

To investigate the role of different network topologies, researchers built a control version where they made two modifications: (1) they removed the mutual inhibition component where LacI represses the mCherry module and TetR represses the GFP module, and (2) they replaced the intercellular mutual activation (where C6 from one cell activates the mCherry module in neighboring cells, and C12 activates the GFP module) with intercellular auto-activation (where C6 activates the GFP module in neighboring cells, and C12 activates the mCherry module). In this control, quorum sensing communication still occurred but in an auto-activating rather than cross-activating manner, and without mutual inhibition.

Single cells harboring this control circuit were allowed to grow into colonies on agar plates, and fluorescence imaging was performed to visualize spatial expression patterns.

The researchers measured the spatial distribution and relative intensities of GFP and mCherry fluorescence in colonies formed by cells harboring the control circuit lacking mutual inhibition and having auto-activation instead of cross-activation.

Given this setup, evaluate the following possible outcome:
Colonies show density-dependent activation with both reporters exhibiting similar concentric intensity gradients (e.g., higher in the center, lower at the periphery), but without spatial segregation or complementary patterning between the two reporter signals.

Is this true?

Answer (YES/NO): NO